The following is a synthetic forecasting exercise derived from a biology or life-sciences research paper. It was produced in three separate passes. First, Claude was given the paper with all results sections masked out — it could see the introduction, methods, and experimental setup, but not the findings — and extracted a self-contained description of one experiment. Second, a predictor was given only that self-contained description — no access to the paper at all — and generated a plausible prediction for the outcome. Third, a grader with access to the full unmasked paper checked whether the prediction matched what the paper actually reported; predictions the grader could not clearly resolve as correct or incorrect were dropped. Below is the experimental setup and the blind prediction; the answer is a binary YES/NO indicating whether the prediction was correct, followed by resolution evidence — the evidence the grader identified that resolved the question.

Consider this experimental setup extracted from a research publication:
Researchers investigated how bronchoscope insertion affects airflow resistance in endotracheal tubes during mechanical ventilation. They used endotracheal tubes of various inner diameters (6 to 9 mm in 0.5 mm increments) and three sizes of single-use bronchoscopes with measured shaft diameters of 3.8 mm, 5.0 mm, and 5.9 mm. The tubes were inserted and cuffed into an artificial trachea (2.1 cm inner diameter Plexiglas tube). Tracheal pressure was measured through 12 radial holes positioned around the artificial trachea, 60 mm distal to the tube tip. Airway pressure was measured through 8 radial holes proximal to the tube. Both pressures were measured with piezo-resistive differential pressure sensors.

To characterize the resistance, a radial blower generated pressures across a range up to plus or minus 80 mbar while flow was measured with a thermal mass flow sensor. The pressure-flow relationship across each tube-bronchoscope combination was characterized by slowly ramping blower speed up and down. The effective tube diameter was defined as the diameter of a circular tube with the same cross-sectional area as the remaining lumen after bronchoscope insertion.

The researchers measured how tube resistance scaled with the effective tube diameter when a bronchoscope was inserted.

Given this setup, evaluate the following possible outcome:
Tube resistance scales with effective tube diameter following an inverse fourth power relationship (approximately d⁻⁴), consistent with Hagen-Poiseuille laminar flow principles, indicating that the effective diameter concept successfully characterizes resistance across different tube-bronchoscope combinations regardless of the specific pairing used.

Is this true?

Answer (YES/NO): NO